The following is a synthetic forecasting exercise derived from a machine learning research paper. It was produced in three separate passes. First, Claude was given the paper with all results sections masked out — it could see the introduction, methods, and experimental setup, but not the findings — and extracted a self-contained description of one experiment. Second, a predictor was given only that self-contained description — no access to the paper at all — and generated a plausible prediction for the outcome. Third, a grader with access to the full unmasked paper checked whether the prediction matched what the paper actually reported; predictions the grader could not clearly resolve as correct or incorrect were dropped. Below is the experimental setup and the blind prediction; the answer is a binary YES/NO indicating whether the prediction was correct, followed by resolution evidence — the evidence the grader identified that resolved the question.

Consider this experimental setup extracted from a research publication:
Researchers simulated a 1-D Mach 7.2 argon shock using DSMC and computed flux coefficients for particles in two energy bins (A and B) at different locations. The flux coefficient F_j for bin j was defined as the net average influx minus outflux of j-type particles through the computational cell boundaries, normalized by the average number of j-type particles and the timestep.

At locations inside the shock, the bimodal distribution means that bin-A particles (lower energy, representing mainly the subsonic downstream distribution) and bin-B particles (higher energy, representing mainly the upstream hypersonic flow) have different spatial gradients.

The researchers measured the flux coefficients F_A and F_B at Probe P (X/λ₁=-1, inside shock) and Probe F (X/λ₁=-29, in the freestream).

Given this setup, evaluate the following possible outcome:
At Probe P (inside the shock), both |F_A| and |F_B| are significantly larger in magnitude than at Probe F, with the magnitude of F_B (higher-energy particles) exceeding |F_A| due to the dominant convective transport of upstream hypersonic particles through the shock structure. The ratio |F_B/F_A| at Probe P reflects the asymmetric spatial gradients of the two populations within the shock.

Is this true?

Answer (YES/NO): YES